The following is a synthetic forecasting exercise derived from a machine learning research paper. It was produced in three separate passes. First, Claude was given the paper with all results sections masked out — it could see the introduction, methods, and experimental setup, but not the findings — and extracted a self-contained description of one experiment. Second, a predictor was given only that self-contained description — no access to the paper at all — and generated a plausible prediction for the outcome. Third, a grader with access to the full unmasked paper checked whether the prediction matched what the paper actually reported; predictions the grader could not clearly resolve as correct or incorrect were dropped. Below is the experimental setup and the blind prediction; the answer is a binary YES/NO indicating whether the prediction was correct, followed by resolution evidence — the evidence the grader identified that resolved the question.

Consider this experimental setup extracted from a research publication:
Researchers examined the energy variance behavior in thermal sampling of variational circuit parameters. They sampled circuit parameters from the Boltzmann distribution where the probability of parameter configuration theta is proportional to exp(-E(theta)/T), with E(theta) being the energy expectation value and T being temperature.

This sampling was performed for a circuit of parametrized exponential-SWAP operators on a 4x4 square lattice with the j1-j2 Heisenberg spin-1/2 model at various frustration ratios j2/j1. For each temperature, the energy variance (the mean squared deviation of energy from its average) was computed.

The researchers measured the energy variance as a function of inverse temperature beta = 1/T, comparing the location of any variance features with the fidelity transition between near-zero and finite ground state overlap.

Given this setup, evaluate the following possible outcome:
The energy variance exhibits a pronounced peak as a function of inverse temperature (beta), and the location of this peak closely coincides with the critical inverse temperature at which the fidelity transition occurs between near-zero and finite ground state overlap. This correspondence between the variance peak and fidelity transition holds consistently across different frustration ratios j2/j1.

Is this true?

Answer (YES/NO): YES